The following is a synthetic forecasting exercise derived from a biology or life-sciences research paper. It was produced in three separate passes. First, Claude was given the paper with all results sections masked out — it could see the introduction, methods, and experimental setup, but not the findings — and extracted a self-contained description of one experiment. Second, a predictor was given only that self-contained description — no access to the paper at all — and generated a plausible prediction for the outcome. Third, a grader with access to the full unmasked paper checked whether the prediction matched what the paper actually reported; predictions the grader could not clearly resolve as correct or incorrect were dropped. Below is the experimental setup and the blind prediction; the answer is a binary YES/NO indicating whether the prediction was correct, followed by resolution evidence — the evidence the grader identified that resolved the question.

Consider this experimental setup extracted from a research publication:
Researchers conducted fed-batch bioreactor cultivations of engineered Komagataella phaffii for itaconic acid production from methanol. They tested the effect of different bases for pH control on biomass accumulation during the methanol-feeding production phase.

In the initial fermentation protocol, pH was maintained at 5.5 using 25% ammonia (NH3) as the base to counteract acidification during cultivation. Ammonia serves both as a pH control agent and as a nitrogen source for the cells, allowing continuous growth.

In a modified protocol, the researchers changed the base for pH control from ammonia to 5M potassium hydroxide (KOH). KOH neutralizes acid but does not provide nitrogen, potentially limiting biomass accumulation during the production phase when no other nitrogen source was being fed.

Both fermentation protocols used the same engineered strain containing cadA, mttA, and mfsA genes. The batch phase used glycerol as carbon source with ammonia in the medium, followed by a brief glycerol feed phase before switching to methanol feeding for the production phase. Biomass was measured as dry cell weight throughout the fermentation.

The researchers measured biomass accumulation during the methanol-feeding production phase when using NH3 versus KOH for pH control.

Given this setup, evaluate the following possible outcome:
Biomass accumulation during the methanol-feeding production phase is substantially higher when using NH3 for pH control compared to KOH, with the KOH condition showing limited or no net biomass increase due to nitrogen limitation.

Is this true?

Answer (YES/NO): YES